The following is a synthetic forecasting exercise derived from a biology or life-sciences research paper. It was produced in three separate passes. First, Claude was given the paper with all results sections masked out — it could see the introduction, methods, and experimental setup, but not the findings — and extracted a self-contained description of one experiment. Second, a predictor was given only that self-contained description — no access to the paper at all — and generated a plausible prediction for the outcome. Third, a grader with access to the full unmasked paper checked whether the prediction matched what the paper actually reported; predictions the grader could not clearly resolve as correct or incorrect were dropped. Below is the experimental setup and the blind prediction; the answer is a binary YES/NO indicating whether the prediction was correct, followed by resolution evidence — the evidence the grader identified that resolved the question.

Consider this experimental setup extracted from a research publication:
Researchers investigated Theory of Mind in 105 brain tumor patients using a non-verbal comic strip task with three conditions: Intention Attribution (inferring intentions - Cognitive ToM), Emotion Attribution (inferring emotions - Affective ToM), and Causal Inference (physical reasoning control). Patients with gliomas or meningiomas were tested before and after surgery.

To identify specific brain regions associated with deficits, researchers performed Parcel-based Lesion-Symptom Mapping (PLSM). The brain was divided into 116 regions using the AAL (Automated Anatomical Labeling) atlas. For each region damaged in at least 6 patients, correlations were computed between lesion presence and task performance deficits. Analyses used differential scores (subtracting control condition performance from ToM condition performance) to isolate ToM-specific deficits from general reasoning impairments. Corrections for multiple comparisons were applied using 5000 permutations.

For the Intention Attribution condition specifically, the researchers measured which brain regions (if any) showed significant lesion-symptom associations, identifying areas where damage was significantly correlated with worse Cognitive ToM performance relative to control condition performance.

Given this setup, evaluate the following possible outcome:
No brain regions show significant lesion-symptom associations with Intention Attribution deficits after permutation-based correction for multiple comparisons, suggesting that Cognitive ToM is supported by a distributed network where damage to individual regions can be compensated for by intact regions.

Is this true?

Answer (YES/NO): YES